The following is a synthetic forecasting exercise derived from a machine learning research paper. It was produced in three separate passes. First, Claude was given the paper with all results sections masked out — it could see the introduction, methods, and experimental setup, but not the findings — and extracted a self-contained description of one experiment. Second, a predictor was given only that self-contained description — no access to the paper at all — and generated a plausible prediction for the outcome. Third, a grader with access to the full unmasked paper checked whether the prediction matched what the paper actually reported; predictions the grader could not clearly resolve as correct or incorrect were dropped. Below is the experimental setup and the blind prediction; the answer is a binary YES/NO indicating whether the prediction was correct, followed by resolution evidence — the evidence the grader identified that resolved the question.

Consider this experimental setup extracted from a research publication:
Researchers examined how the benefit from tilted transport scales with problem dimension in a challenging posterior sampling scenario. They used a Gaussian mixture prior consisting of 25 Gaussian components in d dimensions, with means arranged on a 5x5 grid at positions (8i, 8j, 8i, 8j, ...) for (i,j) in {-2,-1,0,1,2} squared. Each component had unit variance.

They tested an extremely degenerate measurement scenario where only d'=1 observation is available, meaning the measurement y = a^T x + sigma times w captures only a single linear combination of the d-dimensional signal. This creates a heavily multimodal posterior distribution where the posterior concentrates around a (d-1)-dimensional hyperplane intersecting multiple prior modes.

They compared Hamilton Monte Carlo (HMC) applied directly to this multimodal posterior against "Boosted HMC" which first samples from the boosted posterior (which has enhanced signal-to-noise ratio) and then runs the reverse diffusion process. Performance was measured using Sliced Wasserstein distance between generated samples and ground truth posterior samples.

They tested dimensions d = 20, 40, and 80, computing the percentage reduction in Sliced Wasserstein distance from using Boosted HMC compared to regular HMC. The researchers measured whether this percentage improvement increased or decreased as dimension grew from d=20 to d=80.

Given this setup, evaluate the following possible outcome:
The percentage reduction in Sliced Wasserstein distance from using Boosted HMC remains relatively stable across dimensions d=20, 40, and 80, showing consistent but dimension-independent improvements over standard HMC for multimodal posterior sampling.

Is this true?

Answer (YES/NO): NO